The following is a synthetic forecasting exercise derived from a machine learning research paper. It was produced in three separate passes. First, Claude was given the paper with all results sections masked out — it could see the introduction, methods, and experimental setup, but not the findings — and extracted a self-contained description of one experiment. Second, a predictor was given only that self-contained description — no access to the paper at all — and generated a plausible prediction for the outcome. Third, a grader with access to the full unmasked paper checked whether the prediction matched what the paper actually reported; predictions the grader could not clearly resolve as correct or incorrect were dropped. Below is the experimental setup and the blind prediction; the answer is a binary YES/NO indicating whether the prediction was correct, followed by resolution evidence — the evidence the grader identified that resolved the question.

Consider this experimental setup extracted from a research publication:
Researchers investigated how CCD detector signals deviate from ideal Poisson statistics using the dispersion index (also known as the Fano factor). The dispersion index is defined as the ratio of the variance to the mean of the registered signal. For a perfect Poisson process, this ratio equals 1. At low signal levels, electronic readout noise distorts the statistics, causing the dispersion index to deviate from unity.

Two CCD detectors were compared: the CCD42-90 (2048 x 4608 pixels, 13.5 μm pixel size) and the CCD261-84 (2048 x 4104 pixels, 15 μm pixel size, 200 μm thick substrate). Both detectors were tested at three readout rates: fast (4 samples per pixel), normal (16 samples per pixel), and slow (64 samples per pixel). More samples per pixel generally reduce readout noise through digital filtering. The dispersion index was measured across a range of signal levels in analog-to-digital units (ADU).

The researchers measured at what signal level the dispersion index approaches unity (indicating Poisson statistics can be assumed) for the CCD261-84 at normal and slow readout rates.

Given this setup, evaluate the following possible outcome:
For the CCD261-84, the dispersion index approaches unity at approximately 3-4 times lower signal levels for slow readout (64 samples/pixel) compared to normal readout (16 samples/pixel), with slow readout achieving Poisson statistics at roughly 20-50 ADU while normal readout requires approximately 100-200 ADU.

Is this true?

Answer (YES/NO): NO